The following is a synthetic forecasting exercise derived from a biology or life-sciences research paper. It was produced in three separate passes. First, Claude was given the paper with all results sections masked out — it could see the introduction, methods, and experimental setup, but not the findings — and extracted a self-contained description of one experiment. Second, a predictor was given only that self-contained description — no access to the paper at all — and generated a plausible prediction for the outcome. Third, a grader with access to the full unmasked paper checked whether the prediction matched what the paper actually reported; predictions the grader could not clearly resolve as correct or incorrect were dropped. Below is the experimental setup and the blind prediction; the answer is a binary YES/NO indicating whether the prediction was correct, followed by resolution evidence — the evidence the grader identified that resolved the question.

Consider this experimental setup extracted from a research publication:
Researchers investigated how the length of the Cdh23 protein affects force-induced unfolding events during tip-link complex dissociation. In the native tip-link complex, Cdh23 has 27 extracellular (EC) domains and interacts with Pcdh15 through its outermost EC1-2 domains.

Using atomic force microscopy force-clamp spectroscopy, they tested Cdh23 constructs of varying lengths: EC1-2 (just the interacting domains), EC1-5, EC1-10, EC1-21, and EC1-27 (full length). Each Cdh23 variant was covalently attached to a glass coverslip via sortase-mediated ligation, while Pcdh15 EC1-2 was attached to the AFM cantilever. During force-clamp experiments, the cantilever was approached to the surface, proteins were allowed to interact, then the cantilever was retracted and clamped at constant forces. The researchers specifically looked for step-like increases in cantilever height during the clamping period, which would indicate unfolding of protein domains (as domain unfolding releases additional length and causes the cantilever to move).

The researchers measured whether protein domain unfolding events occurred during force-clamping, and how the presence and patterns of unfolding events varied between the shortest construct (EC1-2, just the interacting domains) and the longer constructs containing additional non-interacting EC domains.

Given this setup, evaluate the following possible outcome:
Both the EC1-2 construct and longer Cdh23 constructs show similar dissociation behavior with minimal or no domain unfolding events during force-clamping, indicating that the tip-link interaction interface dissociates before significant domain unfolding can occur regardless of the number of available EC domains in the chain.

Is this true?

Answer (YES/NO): NO